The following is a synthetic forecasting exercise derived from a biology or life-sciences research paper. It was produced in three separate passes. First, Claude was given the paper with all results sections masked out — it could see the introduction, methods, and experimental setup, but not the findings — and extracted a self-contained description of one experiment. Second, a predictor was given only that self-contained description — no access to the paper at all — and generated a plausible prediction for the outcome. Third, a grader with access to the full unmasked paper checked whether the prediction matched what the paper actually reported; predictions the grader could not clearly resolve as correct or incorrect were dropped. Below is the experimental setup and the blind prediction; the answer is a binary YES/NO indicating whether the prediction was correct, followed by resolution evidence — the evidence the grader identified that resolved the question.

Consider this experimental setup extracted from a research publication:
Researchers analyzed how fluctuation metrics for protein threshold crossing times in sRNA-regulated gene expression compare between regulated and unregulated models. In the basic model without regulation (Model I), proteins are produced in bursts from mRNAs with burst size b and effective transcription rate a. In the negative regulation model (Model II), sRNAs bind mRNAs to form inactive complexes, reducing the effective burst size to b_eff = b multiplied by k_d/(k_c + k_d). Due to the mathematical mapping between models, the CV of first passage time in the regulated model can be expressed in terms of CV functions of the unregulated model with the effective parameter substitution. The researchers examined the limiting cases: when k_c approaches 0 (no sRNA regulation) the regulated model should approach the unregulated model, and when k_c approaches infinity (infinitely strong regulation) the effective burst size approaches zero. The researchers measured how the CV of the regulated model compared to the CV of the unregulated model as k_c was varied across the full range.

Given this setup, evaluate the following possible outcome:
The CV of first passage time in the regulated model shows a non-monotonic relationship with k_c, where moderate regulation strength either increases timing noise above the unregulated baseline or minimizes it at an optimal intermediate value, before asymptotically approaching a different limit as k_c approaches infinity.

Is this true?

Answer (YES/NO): YES